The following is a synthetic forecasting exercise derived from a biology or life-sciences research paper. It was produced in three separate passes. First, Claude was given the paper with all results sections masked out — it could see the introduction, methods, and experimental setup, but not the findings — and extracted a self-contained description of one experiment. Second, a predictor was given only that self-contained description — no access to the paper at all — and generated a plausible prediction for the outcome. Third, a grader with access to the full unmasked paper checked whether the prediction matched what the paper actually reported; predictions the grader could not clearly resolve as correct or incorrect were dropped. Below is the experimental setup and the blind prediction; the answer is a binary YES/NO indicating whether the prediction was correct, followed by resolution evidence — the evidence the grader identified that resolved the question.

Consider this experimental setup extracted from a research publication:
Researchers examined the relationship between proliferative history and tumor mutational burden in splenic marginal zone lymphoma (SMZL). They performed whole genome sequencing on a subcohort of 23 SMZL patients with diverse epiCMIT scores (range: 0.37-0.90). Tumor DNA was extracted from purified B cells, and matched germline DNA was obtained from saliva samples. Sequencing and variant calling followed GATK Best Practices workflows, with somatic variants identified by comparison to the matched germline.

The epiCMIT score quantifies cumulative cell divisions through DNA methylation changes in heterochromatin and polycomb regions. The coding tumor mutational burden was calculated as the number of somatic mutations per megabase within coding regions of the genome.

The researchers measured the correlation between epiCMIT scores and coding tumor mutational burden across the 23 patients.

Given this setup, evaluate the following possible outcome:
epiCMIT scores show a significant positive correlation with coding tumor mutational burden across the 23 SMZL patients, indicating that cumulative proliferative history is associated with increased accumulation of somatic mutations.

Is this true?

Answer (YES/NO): YES